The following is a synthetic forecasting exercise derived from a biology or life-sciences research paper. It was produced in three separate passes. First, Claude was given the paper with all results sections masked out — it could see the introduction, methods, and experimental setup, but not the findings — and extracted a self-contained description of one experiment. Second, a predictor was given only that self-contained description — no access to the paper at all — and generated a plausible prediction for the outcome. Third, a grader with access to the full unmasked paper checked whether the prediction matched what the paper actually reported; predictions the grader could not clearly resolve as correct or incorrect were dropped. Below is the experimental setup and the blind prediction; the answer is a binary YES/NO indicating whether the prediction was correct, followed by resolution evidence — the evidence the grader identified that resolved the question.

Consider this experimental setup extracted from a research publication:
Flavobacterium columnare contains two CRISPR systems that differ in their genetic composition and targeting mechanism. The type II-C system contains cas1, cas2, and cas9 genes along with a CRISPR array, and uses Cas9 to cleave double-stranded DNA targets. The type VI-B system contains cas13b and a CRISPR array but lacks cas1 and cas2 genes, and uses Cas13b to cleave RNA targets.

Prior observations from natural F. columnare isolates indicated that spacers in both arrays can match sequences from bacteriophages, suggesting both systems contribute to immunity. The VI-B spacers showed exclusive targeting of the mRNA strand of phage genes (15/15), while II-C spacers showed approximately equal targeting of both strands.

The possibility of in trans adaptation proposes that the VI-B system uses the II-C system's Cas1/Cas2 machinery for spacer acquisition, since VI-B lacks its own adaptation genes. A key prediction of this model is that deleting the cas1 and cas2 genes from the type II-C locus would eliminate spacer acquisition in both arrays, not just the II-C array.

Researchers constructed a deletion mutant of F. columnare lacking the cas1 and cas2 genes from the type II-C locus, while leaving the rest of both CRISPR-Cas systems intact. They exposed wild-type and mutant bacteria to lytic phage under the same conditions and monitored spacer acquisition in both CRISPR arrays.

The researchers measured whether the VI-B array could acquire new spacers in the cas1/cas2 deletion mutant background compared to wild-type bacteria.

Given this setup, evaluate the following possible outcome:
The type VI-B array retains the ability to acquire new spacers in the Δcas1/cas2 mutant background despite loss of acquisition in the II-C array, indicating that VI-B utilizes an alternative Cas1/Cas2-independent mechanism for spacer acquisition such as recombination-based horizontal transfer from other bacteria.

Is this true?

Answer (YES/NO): NO